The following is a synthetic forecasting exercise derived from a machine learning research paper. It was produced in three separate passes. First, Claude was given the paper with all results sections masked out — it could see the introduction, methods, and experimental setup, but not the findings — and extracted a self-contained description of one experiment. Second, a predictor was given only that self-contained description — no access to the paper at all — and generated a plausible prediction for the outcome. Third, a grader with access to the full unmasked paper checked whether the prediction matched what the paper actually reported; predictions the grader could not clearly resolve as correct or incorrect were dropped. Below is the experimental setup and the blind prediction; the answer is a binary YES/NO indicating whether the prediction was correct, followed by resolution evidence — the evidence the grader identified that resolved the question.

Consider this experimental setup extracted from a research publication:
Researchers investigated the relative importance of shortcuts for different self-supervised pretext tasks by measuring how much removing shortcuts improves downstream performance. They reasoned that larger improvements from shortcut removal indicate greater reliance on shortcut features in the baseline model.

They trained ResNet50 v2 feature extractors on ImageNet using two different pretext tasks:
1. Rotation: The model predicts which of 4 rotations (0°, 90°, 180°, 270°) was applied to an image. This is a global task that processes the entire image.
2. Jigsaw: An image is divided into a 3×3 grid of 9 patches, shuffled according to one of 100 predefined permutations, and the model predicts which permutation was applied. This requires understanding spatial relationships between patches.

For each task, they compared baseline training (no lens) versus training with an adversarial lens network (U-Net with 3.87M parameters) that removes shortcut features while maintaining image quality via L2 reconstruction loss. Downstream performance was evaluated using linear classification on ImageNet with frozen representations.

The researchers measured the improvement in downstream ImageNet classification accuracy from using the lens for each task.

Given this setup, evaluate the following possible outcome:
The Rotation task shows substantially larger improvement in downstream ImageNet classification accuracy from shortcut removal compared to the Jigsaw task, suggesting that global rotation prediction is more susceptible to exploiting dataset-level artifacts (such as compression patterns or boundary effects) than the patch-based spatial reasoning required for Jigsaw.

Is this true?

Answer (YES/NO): NO